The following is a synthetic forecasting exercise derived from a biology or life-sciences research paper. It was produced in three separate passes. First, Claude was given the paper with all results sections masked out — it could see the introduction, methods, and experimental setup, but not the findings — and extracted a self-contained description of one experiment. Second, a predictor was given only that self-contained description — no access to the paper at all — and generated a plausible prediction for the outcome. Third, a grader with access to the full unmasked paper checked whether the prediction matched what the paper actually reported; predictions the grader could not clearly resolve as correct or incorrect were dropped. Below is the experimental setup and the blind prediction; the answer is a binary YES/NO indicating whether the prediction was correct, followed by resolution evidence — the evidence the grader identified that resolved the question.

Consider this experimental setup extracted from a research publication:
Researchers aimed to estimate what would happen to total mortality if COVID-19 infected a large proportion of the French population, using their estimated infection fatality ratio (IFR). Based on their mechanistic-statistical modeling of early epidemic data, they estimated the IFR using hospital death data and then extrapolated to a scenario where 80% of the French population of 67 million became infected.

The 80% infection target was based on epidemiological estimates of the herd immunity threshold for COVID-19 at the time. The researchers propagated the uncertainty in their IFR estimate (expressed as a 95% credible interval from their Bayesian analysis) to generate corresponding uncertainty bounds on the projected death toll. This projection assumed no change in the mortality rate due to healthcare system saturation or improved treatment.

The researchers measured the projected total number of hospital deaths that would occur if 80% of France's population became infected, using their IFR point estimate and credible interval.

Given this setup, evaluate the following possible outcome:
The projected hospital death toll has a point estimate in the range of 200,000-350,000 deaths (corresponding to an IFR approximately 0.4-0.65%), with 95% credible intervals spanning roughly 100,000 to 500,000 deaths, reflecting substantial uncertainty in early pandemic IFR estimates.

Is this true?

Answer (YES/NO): NO